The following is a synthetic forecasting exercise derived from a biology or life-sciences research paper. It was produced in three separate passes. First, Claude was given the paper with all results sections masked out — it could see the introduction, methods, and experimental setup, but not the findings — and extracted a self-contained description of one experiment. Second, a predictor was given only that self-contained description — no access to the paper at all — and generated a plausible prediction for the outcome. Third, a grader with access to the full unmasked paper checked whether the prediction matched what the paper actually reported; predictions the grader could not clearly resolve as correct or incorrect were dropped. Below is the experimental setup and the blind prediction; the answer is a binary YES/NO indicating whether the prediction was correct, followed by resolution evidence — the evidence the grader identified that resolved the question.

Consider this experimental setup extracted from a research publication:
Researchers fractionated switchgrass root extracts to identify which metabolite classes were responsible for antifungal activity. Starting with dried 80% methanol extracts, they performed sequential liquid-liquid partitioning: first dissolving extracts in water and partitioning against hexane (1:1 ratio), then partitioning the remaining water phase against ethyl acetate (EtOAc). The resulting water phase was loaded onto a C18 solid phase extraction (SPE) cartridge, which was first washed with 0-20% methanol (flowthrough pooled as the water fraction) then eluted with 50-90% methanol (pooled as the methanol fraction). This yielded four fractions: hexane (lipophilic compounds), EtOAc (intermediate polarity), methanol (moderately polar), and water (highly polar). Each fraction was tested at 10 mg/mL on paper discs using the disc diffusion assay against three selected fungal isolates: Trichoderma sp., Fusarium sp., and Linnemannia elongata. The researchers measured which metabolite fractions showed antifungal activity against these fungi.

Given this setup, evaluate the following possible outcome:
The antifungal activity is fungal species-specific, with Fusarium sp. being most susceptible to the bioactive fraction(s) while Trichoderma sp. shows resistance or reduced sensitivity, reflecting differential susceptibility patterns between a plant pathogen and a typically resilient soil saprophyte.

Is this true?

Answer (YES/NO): NO